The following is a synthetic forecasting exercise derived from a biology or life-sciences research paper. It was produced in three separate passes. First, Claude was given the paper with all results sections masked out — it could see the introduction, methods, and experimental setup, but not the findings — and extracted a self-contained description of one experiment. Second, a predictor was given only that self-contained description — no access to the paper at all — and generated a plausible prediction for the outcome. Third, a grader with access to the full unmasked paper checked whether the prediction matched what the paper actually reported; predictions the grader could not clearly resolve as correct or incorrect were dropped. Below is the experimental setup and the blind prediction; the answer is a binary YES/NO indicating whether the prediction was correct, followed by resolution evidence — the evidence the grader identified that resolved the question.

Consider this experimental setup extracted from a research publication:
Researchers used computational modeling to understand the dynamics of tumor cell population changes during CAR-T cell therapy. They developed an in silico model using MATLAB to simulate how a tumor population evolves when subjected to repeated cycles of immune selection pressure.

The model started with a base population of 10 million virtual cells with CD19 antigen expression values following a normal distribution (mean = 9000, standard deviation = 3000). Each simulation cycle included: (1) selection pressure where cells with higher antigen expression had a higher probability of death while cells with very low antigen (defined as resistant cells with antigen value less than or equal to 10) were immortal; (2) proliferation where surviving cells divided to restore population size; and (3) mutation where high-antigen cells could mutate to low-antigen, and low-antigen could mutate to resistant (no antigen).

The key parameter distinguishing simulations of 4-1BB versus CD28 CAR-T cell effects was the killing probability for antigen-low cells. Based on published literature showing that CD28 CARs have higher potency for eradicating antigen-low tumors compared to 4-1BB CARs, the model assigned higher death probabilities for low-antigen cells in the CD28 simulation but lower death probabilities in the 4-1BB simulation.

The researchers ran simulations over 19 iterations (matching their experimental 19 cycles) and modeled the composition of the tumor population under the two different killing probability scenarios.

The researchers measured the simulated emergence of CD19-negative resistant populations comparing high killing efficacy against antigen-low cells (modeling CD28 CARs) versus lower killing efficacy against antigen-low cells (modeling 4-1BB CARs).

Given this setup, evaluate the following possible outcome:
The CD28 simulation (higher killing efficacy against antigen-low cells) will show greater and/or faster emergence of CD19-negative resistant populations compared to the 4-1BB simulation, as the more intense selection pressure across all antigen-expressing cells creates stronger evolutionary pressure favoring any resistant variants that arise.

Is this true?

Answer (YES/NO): NO